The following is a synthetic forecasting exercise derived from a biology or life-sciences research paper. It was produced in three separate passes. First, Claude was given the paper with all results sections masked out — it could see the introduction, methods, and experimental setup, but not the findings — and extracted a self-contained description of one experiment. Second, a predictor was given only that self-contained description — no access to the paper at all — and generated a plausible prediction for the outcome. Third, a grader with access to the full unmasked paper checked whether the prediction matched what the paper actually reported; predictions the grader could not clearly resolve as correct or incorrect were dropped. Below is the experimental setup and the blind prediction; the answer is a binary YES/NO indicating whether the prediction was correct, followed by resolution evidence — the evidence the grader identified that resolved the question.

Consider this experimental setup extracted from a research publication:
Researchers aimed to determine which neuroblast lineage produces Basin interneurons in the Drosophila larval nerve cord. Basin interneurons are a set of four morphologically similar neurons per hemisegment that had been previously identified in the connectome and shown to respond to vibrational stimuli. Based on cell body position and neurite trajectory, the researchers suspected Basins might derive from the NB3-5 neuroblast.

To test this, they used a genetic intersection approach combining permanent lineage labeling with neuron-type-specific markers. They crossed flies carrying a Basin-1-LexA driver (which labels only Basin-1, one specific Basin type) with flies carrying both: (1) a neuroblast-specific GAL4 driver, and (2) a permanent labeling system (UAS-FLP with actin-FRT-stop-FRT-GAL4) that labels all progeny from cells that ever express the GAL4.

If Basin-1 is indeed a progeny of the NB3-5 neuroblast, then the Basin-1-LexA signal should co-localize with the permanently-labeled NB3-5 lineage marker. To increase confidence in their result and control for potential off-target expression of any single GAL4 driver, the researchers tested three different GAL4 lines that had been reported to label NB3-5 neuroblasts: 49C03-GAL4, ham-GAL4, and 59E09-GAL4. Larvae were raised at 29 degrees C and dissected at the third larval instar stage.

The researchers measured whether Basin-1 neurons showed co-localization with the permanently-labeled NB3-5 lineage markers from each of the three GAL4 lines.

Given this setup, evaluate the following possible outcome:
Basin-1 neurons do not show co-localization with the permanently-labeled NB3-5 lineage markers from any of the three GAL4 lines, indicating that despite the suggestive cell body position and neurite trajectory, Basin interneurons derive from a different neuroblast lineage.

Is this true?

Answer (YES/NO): NO